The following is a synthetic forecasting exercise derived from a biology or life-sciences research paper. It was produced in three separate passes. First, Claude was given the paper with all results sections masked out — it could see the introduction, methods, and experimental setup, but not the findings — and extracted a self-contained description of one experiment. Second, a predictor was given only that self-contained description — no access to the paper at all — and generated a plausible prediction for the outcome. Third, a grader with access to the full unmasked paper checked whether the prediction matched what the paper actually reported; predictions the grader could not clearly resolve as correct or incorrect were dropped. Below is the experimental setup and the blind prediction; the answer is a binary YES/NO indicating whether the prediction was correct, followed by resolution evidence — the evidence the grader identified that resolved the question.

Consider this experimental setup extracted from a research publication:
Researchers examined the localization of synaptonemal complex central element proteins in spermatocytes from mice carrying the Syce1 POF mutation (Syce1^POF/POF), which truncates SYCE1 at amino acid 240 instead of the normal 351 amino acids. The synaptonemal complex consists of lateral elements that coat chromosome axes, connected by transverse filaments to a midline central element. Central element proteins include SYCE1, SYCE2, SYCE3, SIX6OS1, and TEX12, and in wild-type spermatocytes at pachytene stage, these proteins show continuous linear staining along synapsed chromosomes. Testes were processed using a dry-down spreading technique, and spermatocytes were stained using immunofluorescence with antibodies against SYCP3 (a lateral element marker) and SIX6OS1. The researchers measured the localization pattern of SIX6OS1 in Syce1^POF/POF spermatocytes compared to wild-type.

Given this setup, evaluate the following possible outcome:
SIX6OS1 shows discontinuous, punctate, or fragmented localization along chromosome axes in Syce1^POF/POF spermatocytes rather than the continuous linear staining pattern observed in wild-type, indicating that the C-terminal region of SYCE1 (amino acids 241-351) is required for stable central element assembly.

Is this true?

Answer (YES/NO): NO